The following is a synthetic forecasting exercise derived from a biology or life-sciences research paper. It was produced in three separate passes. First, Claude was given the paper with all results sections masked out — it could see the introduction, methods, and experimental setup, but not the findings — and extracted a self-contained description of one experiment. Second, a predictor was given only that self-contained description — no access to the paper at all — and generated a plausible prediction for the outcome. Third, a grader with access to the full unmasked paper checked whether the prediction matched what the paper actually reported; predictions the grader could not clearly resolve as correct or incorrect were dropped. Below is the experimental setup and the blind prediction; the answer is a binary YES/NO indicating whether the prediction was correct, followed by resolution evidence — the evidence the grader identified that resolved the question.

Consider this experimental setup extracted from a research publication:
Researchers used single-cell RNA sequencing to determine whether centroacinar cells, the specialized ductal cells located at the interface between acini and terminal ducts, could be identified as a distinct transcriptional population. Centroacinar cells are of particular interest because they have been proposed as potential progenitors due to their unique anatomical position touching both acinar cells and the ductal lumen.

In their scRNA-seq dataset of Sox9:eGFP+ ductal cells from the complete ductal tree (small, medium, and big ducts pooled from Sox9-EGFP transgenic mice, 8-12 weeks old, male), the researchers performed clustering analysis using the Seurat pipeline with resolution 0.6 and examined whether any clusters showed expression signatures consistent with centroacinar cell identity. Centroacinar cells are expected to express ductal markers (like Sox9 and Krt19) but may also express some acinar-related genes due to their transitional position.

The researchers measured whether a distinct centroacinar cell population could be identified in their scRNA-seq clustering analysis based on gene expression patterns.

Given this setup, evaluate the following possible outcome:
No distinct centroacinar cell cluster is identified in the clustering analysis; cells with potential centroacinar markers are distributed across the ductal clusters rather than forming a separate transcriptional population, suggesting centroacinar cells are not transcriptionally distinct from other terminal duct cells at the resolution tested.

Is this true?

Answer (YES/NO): YES